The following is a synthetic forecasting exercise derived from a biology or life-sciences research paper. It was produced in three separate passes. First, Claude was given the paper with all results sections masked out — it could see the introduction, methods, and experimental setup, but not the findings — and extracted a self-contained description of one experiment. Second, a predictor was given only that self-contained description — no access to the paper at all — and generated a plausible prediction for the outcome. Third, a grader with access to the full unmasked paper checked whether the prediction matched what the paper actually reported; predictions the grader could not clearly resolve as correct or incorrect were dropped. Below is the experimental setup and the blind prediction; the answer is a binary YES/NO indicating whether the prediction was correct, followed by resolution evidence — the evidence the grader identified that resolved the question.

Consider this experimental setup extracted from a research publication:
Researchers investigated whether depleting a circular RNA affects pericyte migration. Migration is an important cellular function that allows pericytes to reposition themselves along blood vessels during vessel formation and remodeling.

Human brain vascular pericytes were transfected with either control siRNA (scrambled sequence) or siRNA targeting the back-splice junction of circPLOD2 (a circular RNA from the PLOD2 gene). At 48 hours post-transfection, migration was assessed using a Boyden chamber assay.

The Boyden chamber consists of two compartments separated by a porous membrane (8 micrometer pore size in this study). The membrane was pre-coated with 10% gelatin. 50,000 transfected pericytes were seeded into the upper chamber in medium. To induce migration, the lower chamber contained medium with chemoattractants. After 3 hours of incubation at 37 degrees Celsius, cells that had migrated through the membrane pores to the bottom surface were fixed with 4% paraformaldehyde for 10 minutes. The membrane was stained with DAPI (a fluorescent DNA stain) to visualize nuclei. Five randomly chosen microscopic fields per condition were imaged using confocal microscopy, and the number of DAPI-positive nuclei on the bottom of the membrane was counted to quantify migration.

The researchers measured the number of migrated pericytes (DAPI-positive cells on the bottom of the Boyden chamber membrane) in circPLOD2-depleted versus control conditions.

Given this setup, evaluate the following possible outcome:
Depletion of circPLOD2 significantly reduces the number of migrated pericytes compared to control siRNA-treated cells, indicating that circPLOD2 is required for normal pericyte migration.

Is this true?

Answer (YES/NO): NO